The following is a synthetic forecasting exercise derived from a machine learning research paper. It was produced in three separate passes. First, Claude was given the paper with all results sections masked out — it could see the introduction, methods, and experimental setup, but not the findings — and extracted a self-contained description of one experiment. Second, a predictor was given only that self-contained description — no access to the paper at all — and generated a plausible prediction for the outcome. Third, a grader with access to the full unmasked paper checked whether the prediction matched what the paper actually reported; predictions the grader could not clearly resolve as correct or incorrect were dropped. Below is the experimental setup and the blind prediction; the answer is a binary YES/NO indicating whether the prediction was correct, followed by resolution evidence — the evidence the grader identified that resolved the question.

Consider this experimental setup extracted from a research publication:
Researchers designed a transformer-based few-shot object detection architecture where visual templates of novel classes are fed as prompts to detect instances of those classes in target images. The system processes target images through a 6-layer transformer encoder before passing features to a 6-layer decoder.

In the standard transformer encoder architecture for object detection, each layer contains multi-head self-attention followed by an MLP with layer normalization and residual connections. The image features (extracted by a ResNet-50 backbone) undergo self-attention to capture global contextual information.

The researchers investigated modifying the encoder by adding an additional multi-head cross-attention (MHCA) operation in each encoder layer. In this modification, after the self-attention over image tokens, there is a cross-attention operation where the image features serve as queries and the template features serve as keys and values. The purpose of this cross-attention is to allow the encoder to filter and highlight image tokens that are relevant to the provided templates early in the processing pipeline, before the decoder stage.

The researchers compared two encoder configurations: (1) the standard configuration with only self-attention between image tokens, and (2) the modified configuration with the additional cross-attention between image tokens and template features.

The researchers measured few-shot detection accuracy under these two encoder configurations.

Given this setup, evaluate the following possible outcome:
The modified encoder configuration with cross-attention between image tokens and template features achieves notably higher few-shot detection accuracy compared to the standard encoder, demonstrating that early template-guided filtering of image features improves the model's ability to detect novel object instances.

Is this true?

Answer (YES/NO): YES